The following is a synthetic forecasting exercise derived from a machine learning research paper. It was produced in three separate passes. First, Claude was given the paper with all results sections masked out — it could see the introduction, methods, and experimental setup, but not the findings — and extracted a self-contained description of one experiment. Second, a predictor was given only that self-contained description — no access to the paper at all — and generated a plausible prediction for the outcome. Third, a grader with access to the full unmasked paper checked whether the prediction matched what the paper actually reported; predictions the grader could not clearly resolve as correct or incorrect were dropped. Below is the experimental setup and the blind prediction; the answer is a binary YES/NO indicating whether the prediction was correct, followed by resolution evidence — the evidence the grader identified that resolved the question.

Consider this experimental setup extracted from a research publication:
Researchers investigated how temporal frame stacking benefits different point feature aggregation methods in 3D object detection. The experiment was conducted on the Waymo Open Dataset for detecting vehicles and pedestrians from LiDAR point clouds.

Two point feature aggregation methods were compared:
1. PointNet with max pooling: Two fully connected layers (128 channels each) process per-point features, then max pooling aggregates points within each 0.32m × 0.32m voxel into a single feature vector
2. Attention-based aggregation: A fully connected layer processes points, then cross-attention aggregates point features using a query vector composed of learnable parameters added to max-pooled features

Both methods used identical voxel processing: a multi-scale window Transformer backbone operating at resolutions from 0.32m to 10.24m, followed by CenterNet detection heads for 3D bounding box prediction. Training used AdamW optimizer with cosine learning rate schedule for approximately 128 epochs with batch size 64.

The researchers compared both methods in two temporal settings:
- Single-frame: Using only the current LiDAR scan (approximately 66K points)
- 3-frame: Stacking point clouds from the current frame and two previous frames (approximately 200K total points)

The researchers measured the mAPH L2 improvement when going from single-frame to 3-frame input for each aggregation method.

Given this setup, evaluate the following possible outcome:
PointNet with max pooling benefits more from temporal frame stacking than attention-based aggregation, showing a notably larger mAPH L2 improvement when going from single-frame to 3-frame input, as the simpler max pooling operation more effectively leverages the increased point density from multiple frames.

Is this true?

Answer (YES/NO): YES